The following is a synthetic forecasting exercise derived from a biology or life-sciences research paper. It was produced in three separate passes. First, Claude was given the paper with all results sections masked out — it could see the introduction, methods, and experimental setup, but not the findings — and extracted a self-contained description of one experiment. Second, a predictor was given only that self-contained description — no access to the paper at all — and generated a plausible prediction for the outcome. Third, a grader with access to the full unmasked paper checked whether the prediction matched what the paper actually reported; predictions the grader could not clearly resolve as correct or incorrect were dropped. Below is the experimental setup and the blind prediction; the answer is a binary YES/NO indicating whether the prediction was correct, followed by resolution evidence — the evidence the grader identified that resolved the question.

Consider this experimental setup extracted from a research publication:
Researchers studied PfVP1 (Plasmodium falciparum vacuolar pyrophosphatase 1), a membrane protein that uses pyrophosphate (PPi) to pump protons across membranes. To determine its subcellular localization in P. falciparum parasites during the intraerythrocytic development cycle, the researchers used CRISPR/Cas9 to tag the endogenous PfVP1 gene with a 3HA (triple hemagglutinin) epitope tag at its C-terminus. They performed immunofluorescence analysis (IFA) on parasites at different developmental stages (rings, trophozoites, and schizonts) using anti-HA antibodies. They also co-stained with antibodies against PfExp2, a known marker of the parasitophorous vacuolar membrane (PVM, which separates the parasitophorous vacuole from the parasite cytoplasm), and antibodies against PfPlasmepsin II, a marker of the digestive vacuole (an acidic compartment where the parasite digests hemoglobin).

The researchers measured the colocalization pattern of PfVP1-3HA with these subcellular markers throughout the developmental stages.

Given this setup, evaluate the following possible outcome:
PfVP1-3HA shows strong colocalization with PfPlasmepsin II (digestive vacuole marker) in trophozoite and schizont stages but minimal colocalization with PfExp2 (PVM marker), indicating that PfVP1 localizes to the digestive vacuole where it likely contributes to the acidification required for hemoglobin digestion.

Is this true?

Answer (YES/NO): NO